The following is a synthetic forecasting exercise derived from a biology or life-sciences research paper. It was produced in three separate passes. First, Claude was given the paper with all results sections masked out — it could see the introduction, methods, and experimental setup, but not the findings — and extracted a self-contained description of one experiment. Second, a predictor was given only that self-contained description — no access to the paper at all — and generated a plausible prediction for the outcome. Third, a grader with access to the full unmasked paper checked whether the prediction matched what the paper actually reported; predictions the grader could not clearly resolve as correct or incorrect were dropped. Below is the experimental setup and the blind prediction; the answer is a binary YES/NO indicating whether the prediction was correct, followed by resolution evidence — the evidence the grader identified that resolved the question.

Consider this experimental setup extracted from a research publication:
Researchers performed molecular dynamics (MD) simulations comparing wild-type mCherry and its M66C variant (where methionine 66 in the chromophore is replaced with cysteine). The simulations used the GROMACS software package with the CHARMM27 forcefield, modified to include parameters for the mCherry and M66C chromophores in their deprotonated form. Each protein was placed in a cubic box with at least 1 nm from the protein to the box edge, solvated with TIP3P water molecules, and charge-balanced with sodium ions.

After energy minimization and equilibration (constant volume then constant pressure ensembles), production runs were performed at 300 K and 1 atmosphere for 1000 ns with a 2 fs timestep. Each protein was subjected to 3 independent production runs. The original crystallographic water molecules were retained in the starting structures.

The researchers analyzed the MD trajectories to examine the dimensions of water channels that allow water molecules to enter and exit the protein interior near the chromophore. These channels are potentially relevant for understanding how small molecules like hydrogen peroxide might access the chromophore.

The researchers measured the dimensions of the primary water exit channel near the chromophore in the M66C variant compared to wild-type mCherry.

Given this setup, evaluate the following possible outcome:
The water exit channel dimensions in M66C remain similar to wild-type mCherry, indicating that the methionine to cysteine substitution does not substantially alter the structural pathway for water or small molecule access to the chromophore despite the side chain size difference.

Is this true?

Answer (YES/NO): NO